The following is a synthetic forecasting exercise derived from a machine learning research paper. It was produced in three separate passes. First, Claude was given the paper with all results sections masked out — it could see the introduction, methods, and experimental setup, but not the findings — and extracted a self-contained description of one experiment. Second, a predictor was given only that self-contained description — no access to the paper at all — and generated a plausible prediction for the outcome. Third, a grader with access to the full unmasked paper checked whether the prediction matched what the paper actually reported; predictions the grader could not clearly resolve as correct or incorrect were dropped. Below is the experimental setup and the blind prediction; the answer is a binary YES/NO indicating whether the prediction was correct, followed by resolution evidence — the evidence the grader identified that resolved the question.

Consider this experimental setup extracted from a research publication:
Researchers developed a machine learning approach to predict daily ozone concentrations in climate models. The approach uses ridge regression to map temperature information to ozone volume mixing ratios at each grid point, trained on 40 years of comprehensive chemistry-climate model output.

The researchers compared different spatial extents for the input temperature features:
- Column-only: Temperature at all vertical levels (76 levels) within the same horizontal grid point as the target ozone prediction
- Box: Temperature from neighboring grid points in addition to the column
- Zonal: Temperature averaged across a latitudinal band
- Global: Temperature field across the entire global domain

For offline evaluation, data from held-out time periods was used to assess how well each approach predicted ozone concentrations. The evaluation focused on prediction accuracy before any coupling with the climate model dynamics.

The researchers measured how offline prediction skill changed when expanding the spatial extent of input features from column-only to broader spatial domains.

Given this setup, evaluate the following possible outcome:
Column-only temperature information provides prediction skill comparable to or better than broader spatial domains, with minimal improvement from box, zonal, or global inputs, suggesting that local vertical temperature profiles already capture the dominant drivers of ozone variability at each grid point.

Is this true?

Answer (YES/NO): NO